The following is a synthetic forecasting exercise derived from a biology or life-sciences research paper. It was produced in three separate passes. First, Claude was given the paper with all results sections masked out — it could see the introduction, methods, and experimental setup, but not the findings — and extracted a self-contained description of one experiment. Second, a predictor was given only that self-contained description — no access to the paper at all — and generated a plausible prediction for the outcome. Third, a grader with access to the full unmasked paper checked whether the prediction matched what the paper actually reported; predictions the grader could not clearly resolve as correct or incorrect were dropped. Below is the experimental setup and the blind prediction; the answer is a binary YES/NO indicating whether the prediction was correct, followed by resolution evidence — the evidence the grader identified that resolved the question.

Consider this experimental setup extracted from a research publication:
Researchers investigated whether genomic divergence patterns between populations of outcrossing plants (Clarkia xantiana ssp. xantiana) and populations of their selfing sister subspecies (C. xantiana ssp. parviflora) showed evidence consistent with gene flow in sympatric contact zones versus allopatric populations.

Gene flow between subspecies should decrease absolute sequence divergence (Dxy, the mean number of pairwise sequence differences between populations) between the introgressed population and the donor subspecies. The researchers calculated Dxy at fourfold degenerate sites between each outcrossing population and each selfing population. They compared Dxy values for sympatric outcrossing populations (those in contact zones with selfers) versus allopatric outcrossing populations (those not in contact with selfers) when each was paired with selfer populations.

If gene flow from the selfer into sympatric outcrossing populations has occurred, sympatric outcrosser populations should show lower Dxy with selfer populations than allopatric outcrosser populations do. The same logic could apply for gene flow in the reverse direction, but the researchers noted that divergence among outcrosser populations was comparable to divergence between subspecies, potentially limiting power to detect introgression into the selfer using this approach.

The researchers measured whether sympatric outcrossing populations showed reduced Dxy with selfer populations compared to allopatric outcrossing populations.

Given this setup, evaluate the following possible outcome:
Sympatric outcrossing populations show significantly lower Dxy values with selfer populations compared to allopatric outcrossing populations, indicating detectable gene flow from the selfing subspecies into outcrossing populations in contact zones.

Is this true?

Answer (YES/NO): YES